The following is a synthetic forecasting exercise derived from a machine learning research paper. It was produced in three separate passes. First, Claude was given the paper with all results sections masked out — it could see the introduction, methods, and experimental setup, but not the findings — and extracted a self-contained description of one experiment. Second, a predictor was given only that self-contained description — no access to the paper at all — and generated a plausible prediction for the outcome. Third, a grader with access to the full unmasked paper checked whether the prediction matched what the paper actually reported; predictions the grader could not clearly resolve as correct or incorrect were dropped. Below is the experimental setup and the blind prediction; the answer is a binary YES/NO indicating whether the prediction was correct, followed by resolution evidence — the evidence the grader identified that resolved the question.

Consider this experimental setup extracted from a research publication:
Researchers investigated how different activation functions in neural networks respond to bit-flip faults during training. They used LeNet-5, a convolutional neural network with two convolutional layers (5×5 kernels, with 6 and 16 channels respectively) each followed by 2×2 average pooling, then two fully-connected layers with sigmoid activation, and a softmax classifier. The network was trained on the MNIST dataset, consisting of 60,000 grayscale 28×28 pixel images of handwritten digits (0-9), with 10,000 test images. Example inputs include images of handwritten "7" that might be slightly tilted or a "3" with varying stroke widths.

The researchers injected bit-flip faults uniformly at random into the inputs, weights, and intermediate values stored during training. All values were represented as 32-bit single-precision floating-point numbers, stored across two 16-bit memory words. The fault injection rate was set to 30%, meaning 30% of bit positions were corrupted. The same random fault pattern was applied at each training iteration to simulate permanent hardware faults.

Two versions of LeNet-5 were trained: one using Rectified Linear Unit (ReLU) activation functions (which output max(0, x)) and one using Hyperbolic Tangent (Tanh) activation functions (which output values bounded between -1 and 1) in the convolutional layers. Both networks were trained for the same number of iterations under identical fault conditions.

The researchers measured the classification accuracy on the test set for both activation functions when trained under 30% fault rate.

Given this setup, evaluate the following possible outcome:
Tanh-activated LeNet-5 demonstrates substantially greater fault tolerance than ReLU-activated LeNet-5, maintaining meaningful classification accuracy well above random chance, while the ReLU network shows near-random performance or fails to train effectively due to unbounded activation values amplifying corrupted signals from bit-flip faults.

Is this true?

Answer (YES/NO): NO